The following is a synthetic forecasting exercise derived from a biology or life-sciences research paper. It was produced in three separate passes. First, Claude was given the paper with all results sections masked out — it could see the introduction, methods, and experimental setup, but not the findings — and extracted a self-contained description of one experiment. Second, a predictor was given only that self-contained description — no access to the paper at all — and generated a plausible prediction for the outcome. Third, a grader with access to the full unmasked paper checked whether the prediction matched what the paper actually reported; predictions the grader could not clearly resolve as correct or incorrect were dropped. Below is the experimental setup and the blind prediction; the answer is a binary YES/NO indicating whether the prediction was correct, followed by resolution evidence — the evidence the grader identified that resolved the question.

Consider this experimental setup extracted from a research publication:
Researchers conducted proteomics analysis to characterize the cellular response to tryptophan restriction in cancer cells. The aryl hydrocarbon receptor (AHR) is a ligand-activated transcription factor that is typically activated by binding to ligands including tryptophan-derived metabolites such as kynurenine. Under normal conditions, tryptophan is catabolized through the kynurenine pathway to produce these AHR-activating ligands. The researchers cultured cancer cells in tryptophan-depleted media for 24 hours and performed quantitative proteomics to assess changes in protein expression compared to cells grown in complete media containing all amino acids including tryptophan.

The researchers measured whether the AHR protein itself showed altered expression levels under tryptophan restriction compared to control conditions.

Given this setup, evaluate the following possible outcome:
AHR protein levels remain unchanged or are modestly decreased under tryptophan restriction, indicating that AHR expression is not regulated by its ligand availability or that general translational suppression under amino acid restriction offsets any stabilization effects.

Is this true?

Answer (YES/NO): NO